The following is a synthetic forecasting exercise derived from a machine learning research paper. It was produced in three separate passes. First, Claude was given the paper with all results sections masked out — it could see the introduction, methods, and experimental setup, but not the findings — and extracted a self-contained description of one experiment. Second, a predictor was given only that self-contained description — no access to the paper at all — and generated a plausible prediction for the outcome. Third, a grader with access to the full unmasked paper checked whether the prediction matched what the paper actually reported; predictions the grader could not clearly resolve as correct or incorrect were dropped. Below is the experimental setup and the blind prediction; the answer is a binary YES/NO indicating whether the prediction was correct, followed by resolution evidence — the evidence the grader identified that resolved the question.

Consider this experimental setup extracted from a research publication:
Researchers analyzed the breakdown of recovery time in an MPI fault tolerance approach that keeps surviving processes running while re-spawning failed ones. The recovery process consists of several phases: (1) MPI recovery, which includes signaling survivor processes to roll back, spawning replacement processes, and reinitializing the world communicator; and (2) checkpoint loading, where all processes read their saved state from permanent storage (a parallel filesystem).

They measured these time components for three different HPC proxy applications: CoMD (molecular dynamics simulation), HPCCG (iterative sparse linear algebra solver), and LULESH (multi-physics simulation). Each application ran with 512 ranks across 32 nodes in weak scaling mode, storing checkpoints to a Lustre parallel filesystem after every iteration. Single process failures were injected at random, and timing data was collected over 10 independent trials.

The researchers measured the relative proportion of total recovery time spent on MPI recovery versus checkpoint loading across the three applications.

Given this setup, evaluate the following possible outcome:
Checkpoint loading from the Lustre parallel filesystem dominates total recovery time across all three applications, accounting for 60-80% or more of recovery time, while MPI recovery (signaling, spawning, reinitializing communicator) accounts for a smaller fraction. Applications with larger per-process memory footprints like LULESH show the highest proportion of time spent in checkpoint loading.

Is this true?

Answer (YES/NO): NO